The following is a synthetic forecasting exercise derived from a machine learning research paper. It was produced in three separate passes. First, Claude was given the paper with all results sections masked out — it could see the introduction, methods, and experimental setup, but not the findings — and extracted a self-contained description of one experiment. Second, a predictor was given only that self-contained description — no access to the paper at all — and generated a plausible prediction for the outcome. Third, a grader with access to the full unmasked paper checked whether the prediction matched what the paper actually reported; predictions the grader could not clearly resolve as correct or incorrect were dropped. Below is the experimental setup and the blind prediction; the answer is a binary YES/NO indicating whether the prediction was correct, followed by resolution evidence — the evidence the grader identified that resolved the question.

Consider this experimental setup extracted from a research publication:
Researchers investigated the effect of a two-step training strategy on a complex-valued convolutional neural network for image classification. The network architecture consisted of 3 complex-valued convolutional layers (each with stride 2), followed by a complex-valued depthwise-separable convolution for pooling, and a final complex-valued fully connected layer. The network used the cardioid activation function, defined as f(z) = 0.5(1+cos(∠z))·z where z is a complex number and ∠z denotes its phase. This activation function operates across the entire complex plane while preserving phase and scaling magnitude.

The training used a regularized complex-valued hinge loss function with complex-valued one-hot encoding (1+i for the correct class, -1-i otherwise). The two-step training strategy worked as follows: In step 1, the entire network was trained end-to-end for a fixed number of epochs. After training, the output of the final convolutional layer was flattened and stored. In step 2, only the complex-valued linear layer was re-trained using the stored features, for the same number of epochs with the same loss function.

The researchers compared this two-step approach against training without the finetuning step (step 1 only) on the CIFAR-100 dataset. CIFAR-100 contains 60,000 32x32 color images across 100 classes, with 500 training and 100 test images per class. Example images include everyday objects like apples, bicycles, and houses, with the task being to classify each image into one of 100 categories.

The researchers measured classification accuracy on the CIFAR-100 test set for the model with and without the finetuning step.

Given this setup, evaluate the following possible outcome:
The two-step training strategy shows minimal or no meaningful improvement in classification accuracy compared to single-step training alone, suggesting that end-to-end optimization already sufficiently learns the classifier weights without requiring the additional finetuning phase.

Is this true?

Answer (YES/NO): NO